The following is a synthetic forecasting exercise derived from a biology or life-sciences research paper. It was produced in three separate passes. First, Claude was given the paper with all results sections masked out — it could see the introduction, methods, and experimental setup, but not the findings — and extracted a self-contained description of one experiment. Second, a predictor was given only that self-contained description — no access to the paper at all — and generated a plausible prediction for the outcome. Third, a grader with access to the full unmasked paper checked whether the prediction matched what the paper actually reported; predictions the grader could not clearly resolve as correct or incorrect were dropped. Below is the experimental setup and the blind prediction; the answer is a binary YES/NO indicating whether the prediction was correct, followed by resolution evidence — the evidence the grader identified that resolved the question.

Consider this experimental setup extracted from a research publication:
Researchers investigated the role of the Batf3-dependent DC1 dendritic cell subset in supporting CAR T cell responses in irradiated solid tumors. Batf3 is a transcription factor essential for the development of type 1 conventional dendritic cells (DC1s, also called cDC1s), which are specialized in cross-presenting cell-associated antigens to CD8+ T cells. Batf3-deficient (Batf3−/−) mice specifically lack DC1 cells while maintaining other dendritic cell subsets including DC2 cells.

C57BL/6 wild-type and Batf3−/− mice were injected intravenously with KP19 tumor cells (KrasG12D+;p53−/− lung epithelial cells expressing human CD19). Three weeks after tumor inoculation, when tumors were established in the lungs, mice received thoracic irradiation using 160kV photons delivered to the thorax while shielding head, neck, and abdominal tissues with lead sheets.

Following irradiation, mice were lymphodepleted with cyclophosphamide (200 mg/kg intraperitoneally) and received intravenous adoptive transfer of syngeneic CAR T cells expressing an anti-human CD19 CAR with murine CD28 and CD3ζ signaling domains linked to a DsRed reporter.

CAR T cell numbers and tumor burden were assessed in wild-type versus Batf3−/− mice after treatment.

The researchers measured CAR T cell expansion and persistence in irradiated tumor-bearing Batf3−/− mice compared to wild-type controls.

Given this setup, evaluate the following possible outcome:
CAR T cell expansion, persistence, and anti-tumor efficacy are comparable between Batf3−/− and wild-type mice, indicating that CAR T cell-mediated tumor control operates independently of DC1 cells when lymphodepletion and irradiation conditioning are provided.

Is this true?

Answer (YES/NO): NO